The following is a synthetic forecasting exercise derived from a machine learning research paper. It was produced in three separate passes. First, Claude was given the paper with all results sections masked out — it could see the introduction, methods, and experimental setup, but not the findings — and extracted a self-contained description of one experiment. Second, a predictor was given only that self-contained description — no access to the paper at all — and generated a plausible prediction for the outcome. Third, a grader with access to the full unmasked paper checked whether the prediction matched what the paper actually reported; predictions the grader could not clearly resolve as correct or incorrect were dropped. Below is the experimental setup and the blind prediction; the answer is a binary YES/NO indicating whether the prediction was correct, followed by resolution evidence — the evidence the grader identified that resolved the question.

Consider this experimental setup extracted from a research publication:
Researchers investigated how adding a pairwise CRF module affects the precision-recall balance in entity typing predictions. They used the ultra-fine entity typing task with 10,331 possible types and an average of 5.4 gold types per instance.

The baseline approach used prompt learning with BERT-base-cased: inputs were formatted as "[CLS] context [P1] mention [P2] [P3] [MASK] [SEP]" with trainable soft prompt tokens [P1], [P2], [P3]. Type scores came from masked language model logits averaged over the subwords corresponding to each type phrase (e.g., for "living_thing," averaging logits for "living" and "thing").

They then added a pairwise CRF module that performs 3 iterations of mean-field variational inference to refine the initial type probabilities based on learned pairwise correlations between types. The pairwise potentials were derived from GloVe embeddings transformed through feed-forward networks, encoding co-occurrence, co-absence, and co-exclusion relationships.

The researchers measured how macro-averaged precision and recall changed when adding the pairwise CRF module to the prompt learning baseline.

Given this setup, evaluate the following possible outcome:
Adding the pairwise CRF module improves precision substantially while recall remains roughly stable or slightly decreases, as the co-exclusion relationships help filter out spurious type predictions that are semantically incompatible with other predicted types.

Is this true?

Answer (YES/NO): NO